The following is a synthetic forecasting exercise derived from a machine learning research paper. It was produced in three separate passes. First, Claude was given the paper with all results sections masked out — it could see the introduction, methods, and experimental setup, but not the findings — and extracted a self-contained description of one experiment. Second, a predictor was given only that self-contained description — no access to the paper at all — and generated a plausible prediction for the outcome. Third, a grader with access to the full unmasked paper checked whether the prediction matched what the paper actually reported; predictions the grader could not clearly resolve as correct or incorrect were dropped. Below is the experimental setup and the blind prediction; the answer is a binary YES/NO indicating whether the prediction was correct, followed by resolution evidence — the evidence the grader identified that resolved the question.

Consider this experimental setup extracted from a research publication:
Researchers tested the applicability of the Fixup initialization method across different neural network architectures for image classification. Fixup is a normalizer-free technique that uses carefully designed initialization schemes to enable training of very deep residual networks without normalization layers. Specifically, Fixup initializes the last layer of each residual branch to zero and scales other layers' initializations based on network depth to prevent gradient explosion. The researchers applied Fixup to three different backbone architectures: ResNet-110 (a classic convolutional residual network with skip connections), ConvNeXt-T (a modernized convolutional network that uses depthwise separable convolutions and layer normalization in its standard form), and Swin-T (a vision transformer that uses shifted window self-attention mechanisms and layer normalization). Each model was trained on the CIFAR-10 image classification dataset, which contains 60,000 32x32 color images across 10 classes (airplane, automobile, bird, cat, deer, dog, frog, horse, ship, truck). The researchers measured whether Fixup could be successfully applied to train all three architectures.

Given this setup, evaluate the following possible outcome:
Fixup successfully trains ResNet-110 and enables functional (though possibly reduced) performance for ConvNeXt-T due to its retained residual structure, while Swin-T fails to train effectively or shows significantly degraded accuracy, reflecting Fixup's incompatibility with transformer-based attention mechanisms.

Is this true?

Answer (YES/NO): NO